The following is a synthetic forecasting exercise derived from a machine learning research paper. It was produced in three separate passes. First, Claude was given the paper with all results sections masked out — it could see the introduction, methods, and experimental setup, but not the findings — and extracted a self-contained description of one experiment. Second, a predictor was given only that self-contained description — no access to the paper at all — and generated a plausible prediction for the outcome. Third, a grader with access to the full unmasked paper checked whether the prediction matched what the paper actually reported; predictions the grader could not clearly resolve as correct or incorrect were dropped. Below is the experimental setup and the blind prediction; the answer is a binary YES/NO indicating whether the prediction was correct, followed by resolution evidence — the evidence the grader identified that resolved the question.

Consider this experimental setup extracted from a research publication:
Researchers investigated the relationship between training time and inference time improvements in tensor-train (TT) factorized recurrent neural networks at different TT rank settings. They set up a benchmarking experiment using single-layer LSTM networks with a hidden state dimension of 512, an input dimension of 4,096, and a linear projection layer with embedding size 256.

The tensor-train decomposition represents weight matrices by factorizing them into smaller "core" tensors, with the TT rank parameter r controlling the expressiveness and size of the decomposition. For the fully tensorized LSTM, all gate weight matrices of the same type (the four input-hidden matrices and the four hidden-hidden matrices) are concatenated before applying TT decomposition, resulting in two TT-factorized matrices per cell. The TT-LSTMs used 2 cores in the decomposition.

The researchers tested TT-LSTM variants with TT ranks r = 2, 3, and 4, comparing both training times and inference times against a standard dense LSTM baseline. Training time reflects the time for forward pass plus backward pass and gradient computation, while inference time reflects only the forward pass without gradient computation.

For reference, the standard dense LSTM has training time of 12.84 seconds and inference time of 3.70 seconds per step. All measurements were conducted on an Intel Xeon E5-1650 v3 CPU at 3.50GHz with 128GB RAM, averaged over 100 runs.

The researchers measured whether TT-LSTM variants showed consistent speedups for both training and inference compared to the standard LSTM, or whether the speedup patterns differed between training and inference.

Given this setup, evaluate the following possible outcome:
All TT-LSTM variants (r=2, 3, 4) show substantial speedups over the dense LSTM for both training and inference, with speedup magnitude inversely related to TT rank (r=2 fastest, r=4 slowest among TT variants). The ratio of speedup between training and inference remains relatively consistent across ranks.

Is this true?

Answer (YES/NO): NO